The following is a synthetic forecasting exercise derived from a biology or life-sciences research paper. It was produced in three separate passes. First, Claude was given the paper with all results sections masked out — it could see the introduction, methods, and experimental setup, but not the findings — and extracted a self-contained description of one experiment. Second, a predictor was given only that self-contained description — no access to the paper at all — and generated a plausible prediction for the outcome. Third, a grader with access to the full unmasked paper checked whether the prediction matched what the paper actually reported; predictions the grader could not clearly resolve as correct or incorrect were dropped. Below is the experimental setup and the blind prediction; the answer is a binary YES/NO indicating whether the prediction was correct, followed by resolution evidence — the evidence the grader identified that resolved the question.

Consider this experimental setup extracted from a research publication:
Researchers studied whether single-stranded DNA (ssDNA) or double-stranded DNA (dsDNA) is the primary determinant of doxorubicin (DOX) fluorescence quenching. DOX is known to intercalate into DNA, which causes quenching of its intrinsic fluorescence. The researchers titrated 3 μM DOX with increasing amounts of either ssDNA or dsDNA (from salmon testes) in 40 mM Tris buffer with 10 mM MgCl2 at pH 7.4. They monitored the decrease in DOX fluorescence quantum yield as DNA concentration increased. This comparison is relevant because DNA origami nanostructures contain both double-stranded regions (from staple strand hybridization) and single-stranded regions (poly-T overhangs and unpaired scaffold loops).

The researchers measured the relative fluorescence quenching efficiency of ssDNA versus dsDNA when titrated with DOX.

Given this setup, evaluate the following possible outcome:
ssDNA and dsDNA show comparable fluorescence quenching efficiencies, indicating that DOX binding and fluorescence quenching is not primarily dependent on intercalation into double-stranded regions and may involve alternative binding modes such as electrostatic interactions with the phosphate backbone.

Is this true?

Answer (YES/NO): NO